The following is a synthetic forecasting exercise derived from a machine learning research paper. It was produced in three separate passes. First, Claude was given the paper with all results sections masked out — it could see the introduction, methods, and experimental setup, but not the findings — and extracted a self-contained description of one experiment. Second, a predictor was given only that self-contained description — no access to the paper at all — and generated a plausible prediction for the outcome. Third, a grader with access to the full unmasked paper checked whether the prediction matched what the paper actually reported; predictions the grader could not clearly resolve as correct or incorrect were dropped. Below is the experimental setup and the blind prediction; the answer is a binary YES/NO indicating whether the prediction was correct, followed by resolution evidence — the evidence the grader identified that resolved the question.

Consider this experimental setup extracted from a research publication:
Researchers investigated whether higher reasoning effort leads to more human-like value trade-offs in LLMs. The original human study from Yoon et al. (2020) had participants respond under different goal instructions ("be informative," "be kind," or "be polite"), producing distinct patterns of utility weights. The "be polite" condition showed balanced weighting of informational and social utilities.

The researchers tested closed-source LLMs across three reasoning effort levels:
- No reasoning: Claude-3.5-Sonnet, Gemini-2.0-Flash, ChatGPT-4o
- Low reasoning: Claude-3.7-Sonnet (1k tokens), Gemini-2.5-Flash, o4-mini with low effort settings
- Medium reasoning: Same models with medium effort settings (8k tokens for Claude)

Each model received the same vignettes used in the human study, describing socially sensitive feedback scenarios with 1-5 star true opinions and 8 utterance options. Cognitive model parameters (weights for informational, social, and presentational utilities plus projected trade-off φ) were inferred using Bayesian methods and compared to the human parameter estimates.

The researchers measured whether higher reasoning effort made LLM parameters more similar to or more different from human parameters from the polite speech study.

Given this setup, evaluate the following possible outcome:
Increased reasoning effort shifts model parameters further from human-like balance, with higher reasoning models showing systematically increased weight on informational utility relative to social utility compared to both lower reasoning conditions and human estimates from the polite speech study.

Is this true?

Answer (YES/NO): NO